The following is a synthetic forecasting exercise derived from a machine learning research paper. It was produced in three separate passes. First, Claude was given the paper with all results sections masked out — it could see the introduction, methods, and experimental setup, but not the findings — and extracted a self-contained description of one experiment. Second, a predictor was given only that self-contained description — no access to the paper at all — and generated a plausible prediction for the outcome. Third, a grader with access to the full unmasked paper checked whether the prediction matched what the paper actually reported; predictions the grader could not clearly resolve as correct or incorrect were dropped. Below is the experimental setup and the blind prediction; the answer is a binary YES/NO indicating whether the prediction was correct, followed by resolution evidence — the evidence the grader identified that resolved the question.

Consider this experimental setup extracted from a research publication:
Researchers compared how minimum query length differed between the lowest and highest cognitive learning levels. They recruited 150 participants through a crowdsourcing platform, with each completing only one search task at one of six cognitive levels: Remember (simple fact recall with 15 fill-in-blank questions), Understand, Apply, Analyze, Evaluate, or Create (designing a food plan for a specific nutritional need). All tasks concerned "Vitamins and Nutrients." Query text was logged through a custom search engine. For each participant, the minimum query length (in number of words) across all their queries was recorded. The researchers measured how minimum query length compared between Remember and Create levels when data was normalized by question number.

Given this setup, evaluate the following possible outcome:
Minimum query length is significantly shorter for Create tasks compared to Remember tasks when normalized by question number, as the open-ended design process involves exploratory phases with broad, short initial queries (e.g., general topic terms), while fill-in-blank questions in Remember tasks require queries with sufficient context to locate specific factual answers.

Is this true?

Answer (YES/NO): NO